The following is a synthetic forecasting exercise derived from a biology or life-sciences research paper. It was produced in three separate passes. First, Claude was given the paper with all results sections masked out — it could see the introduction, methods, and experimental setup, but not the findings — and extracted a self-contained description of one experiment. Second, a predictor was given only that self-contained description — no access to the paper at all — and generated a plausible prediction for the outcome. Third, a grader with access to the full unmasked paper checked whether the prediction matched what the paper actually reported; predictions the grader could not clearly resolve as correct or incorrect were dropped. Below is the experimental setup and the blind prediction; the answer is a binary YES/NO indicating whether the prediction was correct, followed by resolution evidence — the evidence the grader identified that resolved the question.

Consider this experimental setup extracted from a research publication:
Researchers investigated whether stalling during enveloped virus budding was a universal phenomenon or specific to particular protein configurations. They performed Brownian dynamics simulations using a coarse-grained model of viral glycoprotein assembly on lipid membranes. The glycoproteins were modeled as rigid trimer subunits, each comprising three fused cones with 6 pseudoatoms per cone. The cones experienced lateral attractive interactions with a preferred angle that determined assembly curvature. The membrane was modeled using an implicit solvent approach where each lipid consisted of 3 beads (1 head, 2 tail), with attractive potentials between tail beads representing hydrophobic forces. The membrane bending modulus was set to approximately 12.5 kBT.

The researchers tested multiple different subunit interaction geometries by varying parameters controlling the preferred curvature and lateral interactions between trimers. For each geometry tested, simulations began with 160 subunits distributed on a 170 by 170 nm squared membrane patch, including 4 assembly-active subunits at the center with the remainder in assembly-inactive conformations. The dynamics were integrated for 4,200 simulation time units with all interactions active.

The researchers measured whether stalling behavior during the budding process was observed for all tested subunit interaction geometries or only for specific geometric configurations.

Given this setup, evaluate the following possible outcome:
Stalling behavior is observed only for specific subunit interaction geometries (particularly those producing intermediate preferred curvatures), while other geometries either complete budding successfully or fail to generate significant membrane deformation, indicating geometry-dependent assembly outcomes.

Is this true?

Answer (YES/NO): NO